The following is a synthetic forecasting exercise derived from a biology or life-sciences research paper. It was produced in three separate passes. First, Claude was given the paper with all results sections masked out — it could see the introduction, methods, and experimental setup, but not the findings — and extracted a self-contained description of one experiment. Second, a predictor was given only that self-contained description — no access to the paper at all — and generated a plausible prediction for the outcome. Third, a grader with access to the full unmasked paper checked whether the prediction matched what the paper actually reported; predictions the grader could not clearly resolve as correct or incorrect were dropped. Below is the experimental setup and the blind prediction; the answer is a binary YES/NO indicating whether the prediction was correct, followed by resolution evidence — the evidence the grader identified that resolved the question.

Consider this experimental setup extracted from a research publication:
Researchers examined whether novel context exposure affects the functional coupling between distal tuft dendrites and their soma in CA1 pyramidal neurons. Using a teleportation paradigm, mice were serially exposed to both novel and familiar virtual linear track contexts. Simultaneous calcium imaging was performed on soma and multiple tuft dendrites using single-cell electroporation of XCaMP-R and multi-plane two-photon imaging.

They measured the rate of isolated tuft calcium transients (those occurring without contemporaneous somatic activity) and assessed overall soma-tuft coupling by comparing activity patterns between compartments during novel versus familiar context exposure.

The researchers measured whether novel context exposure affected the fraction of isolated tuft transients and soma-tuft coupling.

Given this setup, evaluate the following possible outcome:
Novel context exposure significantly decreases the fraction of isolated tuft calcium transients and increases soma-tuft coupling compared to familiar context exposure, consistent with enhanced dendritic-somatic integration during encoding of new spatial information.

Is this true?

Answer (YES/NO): NO